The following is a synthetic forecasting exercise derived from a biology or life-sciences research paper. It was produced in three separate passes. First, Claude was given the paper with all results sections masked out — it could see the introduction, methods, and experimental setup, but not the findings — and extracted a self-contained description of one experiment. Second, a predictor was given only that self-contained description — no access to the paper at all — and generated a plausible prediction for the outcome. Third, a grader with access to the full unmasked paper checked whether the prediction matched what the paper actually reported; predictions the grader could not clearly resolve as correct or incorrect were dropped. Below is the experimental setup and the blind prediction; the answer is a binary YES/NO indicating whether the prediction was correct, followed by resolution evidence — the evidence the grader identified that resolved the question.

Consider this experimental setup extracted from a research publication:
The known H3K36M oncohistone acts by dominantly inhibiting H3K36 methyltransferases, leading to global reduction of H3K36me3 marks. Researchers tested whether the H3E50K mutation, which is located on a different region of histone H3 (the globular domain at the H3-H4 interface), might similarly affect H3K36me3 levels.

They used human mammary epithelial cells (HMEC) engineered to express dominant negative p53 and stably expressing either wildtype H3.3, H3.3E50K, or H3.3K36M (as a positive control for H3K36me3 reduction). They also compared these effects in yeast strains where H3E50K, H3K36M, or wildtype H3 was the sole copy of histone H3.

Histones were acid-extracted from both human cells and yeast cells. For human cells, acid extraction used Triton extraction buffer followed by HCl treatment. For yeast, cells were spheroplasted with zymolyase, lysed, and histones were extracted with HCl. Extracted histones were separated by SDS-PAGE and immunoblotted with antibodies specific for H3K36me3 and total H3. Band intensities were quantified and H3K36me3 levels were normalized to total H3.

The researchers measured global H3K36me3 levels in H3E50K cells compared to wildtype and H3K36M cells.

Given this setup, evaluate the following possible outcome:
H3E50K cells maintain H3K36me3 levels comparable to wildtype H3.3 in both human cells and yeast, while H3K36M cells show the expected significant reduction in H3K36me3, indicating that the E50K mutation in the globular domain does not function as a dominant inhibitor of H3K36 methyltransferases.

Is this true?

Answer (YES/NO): NO